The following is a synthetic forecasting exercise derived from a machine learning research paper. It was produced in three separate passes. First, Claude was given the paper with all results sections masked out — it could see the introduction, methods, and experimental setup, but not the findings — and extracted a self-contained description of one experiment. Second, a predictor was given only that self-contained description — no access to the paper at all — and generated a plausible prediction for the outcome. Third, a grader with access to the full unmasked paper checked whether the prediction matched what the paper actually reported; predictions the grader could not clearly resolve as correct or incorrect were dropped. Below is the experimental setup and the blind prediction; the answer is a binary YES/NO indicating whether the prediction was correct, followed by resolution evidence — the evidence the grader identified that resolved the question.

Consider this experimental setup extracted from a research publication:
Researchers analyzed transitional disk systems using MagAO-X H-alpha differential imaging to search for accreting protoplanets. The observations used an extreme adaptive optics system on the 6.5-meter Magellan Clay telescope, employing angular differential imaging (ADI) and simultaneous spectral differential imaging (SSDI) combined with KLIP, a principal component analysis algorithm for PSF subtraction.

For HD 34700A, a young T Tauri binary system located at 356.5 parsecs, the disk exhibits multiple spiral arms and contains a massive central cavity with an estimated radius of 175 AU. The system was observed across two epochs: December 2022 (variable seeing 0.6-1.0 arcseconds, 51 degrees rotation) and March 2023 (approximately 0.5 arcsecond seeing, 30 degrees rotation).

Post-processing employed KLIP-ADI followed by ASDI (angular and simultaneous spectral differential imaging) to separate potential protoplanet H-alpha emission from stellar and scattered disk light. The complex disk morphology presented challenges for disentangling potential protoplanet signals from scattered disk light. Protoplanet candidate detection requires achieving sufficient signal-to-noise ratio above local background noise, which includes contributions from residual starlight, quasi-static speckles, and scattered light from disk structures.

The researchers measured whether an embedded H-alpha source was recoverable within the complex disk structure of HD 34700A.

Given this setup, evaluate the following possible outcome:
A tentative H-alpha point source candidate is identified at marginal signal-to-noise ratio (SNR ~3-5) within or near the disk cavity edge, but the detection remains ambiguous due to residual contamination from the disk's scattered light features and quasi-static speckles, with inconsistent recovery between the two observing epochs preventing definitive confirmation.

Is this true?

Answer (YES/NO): YES